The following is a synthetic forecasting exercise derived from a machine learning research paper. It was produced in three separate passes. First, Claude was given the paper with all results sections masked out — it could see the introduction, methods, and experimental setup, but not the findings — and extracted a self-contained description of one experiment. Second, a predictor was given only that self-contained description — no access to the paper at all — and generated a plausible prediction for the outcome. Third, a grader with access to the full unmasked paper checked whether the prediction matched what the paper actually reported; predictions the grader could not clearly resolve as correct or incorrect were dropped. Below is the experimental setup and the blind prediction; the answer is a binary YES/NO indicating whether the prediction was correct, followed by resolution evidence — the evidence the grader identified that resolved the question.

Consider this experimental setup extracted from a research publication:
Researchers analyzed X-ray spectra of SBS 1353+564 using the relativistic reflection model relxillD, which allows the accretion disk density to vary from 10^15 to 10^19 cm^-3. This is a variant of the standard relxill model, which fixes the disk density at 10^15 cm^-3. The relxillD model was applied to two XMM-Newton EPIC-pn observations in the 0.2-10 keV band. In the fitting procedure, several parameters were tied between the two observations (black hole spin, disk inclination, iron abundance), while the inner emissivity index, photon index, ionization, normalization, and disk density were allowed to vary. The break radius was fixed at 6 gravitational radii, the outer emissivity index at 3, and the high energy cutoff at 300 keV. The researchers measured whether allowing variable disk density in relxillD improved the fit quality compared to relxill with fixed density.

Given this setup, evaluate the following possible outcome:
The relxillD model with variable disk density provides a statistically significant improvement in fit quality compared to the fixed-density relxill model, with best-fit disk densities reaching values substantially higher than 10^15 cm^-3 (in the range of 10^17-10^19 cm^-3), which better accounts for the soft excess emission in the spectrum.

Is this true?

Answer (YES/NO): NO